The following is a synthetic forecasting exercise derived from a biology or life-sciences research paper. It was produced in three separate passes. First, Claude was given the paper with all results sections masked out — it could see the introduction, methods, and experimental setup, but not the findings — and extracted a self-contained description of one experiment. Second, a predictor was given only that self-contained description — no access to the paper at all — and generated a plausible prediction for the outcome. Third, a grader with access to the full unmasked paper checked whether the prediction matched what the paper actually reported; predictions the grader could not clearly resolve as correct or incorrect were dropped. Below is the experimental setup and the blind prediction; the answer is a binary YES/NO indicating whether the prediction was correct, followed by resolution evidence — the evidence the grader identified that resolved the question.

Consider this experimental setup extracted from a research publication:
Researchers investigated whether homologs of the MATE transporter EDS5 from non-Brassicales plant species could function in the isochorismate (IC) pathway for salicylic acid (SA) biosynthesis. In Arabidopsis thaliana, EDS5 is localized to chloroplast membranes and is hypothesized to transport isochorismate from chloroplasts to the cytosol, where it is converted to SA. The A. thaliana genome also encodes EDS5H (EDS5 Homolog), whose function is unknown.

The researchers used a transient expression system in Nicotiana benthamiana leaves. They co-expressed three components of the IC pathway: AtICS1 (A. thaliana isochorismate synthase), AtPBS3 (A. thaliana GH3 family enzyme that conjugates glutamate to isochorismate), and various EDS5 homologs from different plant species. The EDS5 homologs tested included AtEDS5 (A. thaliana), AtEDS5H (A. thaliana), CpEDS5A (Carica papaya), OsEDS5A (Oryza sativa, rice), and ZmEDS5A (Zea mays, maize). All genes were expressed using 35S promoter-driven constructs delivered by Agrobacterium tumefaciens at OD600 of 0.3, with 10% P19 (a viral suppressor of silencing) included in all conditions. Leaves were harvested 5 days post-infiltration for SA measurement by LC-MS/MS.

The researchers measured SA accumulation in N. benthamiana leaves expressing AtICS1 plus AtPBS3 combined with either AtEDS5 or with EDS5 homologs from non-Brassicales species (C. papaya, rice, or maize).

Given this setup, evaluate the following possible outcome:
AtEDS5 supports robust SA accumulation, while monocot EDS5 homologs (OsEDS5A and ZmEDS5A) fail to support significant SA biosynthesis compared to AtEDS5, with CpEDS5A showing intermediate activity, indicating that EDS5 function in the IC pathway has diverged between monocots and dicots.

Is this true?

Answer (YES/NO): NO